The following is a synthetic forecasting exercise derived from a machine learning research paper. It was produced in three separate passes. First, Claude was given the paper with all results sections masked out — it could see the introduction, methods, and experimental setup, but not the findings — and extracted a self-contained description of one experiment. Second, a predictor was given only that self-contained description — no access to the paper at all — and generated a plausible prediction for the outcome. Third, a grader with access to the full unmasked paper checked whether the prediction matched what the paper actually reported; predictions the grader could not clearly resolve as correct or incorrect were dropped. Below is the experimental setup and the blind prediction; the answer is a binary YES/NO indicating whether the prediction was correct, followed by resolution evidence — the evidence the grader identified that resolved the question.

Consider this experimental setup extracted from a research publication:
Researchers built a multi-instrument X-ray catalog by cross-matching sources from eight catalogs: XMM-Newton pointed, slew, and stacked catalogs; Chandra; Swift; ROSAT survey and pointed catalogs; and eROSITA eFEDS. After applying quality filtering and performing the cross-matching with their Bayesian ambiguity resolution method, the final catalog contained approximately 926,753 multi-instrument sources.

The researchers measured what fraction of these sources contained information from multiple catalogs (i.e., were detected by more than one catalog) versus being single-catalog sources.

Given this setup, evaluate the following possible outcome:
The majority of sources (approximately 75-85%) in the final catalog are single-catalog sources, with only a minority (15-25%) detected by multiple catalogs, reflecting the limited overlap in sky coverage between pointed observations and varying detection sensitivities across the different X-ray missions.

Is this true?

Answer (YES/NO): YES